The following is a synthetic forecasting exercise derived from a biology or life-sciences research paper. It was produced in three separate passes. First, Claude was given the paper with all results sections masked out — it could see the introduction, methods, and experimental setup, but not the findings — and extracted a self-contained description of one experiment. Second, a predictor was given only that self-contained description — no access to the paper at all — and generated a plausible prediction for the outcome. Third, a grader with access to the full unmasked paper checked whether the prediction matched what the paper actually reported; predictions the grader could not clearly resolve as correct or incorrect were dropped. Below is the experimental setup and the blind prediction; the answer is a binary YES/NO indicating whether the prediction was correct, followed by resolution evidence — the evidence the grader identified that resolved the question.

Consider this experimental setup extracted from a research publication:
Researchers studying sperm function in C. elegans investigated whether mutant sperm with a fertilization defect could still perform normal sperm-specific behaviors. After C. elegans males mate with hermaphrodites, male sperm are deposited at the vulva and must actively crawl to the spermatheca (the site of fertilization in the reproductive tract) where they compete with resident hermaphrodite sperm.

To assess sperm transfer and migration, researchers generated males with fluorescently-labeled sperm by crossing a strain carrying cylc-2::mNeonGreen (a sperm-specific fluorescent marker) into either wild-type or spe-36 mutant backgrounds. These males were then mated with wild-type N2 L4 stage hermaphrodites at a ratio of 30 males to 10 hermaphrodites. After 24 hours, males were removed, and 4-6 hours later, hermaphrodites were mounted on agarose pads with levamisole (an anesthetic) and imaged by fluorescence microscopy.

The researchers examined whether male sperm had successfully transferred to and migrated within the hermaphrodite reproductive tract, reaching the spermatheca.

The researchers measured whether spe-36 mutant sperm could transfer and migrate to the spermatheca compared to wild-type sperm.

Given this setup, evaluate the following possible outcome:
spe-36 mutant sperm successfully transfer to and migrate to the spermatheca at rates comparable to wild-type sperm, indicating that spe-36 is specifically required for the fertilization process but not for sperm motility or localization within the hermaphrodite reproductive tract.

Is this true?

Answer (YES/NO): YES